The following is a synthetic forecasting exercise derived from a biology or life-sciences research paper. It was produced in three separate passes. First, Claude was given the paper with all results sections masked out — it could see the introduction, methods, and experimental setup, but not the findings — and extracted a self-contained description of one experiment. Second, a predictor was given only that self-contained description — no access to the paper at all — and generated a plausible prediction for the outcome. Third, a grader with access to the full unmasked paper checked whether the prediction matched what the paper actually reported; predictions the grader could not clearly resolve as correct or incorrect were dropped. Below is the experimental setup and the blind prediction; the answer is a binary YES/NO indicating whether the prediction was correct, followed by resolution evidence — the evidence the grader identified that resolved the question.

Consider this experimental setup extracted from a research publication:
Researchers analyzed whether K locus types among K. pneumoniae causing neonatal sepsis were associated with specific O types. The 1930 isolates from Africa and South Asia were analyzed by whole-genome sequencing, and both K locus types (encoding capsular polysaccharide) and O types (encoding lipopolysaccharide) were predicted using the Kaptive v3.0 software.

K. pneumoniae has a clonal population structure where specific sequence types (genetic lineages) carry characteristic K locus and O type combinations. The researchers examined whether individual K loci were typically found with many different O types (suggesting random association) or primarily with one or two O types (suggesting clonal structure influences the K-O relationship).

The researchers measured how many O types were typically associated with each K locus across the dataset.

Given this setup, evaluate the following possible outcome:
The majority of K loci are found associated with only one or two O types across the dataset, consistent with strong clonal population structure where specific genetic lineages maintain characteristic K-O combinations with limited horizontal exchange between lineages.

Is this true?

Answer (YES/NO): YES